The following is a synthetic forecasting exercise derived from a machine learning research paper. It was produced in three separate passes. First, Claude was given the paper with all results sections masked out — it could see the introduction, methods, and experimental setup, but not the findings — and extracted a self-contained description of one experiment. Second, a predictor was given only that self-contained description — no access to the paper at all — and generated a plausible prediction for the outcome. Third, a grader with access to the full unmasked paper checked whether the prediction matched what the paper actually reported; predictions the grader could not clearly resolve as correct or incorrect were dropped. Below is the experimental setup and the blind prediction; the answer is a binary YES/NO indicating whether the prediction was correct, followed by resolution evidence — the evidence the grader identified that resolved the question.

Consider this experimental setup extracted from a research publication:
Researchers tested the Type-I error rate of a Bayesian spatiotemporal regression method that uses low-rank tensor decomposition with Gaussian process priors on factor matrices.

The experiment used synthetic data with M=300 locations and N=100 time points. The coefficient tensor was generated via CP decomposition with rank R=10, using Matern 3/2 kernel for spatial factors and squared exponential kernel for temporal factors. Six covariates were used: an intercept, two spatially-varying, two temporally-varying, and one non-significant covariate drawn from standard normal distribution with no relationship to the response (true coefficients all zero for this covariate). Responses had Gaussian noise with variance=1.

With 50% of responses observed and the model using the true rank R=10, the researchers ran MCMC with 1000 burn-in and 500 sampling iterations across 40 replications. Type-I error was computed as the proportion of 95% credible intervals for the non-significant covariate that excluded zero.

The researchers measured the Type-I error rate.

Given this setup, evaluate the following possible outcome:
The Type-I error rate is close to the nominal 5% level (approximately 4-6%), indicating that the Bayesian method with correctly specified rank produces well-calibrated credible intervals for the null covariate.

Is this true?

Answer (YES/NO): NO